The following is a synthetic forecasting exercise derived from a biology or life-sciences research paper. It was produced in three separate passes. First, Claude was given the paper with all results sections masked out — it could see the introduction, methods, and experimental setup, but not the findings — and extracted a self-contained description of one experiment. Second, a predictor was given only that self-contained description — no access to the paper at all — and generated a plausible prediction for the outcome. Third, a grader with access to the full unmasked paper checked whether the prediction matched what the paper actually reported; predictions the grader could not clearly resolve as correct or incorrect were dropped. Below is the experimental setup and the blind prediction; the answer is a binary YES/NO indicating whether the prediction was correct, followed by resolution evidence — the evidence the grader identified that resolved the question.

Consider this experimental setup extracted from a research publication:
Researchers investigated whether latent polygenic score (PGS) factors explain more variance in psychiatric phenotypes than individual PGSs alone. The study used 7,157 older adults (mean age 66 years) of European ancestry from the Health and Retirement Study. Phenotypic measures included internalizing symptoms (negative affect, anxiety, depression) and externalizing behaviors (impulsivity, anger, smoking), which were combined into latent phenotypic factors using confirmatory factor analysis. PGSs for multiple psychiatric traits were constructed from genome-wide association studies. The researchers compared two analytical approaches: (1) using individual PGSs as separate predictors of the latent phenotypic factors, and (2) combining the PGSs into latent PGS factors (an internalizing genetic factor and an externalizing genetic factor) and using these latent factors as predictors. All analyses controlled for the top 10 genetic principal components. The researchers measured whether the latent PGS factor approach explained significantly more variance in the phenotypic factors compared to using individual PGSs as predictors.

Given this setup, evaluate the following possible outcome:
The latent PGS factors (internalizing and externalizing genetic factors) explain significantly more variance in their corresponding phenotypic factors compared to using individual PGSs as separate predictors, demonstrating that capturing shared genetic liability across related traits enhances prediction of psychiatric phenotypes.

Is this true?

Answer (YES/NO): NO